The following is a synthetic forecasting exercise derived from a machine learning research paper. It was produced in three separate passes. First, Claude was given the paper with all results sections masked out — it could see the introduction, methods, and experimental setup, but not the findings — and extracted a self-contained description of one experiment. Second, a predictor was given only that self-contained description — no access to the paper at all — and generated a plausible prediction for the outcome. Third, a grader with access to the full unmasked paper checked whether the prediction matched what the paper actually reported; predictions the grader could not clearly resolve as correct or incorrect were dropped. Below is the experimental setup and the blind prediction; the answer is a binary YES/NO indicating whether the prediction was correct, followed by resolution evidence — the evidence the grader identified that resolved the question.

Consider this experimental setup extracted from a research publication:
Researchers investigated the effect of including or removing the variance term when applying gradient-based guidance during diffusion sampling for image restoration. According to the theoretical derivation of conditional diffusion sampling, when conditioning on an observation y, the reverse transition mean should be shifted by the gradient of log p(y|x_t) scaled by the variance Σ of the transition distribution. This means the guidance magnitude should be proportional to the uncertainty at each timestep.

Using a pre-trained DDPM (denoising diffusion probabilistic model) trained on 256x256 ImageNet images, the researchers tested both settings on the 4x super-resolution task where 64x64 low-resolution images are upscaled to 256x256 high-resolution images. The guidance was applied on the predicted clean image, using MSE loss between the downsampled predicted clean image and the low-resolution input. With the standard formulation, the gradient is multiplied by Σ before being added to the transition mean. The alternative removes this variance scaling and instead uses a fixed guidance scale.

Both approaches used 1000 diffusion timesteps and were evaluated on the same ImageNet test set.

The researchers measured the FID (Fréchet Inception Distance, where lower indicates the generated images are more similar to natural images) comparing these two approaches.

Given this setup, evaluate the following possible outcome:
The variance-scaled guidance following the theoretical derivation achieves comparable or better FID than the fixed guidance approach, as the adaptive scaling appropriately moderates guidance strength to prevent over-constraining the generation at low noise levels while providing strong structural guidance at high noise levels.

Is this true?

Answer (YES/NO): NO